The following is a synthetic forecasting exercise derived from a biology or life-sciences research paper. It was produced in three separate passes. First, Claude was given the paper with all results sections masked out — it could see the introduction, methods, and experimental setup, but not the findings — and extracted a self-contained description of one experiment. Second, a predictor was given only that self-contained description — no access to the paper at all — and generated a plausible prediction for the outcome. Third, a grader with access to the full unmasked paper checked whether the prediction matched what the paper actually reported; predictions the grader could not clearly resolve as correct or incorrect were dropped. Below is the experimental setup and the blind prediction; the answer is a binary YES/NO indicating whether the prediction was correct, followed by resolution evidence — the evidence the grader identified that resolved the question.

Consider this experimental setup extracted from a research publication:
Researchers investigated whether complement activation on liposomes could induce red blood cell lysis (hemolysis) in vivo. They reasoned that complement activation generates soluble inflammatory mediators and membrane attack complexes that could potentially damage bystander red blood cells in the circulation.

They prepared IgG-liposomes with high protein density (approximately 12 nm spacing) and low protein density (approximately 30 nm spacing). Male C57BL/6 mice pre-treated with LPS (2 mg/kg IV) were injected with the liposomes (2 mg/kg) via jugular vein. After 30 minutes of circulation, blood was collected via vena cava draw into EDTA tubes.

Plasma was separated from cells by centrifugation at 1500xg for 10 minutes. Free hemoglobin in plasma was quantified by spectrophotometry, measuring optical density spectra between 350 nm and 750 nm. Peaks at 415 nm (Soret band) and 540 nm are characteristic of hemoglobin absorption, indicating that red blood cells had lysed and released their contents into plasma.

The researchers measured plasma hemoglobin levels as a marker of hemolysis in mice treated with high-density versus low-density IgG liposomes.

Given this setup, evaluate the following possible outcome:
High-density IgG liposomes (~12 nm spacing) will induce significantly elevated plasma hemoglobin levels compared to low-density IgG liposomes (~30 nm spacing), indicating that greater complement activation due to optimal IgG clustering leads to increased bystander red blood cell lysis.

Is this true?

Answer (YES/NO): YES